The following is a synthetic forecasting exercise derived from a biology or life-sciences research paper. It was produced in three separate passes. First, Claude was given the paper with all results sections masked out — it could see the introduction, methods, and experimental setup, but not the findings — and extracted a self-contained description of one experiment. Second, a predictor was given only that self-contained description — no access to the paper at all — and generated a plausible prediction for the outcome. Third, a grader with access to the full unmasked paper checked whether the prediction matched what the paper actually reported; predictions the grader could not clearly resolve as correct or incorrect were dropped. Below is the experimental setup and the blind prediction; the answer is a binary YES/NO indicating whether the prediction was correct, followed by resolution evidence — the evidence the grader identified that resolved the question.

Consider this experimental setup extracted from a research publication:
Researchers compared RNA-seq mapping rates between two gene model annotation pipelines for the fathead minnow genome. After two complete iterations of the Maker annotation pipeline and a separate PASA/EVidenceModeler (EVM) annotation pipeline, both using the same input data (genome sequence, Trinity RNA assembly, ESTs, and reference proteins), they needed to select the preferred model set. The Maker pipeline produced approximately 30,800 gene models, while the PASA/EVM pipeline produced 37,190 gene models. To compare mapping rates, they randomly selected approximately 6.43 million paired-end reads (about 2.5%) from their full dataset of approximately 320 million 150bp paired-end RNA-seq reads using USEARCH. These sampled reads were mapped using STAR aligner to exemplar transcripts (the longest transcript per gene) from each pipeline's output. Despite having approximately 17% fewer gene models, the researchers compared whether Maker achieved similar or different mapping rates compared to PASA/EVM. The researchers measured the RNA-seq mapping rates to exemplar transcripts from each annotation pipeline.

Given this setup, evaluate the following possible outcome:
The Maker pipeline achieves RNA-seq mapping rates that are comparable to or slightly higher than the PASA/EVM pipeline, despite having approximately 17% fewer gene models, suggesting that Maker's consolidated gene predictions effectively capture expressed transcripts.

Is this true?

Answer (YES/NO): YES